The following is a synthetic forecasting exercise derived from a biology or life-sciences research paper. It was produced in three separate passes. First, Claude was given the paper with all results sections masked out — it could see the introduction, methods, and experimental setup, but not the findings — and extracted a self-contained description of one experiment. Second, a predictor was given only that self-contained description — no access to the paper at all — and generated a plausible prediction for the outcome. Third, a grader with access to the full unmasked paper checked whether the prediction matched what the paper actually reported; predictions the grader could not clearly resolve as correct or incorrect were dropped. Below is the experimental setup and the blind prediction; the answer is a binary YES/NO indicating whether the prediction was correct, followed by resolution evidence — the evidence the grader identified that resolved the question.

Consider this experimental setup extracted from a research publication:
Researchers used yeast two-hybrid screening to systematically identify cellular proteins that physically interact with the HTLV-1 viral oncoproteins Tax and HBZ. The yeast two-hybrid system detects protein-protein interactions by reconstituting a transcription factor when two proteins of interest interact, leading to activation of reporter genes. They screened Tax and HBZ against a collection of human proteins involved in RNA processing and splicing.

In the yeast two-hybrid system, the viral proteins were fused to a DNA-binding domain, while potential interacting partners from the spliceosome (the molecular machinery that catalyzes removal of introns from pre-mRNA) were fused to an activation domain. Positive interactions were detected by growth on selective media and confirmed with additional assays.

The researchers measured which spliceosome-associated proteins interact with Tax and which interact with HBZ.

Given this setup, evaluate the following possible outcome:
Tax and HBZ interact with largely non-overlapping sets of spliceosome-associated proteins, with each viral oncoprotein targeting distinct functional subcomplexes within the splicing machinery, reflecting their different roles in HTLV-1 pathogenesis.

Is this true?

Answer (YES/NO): NO